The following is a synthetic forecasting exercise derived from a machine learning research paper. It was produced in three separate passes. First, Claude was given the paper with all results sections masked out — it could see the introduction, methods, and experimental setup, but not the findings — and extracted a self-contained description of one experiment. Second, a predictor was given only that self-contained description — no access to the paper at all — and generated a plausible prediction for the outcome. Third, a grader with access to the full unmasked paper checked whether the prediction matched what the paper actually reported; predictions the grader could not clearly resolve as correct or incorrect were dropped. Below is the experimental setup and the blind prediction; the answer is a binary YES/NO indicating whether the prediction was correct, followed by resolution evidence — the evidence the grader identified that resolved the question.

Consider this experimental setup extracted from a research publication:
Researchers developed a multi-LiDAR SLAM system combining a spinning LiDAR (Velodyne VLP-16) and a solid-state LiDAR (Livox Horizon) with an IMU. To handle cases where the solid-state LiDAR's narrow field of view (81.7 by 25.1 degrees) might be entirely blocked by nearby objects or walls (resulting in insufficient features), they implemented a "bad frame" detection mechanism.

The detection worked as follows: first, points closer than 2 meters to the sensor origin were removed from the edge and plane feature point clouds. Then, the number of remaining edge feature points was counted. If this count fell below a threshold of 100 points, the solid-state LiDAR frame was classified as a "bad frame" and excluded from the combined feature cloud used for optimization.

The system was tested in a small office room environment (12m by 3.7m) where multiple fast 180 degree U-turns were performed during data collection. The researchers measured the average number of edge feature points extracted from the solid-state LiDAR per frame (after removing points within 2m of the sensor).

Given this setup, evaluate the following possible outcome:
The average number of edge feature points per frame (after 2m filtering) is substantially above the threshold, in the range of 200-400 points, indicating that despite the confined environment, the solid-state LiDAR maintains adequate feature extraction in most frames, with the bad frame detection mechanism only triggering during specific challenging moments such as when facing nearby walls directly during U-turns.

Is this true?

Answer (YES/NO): NO